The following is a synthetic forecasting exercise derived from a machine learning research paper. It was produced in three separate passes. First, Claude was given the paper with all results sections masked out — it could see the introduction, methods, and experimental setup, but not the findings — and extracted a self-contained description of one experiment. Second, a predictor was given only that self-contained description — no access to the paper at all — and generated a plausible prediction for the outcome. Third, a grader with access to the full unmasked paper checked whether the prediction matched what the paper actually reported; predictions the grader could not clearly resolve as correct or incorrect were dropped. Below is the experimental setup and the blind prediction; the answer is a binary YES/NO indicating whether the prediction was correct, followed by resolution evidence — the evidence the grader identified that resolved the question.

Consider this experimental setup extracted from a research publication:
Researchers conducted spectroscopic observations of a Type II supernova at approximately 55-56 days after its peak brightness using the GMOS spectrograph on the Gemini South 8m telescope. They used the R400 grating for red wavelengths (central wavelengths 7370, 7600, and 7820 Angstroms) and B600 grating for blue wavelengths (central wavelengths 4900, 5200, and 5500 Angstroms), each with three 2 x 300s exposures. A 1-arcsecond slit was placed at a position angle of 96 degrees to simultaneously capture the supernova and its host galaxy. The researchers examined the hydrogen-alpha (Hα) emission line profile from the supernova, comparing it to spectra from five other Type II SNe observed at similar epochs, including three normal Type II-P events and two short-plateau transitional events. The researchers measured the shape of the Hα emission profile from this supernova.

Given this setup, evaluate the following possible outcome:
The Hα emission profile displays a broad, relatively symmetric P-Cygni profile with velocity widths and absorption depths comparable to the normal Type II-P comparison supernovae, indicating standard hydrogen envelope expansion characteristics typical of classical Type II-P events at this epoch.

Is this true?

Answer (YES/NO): NO